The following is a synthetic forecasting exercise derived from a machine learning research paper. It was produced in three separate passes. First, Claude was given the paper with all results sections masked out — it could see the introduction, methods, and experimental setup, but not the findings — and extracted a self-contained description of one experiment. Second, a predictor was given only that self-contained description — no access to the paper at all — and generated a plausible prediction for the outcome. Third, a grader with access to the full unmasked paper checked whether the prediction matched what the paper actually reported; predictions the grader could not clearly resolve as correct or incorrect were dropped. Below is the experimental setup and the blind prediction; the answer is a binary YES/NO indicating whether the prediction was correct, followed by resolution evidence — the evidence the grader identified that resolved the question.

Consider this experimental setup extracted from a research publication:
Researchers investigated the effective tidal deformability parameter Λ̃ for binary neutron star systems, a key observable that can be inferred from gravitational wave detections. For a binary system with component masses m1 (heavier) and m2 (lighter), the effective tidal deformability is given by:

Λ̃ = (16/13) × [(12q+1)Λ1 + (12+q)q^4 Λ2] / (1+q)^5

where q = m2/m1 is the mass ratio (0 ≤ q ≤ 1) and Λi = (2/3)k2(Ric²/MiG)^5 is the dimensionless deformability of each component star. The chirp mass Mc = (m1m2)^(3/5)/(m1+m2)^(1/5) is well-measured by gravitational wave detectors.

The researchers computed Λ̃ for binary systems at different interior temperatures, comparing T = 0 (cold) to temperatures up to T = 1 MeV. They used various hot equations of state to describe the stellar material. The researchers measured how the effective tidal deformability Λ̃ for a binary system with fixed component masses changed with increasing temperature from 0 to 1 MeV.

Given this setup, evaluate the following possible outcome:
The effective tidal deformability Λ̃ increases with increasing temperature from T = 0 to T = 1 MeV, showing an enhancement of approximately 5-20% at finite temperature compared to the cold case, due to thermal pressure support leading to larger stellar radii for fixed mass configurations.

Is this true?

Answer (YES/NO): NO